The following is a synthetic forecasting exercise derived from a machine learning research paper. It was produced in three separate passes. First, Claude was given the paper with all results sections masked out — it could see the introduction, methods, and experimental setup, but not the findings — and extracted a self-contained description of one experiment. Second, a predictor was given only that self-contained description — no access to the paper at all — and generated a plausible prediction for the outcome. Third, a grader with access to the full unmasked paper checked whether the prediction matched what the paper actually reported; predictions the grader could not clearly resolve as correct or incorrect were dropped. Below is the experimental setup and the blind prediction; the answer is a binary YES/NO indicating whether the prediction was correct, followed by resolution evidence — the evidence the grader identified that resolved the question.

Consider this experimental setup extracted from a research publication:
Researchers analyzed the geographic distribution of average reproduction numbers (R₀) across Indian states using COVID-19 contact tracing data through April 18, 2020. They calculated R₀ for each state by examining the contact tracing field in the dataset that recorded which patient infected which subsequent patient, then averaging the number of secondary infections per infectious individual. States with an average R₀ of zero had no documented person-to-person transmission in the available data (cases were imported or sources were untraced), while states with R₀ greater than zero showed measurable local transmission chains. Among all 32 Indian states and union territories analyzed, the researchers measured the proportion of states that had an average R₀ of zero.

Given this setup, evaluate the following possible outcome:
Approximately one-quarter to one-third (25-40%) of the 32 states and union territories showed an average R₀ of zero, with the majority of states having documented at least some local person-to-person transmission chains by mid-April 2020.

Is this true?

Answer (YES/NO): YES